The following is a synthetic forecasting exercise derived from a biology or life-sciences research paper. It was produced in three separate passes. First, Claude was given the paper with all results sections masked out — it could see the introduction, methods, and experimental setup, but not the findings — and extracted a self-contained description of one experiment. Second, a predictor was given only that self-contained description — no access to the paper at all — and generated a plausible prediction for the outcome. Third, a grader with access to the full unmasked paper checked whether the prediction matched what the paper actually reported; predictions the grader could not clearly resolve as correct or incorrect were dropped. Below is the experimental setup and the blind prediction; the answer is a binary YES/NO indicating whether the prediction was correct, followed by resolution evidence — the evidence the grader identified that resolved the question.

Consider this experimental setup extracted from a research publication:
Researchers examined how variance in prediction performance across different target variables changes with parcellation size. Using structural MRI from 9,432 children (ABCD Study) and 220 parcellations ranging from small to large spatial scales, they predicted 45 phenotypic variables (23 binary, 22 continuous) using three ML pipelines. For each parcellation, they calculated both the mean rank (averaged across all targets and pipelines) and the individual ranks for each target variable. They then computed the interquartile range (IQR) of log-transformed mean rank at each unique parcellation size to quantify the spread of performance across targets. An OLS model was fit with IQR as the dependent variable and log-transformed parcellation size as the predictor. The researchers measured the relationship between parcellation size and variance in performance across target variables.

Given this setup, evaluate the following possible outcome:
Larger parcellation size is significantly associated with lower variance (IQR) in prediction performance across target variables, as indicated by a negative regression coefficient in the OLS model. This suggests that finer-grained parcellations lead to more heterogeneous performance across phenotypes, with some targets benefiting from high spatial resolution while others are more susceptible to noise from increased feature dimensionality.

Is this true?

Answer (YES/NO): NO